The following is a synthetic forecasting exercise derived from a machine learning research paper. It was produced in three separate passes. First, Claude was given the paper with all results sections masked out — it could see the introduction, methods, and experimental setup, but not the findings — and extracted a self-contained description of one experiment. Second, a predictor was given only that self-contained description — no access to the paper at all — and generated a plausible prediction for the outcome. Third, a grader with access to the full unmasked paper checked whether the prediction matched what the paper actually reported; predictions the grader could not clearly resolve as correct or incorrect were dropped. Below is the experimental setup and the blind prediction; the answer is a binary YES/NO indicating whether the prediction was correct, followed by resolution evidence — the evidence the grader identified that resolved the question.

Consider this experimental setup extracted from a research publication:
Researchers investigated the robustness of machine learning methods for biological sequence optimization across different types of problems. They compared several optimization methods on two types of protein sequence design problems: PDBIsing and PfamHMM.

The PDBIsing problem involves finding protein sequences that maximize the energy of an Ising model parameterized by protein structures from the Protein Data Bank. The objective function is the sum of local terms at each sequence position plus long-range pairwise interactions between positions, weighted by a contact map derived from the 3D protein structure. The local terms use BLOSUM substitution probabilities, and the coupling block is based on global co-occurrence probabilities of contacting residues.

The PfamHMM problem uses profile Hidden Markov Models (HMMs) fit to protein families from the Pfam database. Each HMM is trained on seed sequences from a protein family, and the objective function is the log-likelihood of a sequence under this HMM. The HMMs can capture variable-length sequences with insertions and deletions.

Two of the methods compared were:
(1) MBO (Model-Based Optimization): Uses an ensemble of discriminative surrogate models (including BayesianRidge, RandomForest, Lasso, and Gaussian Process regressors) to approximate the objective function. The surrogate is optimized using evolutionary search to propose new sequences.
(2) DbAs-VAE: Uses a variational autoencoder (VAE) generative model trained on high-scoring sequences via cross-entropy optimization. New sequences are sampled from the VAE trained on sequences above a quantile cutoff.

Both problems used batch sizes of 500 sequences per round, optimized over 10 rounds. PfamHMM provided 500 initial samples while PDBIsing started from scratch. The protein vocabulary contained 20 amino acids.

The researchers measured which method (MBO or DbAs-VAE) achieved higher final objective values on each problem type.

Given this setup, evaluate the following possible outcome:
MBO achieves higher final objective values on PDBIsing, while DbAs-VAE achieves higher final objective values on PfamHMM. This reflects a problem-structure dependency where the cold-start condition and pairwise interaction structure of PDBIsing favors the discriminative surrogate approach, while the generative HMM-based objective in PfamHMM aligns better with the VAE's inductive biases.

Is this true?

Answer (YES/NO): YES